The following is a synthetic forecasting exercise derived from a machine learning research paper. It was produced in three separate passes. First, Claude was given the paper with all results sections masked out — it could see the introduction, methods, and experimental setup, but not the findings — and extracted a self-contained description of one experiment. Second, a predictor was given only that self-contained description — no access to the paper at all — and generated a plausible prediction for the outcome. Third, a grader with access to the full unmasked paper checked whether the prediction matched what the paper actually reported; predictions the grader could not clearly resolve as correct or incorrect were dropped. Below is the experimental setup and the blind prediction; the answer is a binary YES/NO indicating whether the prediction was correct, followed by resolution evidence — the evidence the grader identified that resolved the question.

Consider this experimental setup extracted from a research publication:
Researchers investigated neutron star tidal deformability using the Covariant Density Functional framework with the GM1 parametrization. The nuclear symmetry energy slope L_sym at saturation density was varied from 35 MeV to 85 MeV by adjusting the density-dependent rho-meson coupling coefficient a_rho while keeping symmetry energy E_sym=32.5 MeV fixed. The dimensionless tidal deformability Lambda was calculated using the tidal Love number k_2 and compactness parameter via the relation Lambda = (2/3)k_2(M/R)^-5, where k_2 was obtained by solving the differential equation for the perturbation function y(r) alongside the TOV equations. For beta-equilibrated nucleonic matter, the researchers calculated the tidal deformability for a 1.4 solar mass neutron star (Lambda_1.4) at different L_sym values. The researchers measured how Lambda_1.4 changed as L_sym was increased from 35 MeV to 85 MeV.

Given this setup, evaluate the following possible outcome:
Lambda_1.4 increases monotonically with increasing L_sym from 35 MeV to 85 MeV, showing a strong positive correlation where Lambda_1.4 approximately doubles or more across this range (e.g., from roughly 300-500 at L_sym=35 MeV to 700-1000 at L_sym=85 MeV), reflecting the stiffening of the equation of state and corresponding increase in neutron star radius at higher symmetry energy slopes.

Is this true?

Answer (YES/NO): NO